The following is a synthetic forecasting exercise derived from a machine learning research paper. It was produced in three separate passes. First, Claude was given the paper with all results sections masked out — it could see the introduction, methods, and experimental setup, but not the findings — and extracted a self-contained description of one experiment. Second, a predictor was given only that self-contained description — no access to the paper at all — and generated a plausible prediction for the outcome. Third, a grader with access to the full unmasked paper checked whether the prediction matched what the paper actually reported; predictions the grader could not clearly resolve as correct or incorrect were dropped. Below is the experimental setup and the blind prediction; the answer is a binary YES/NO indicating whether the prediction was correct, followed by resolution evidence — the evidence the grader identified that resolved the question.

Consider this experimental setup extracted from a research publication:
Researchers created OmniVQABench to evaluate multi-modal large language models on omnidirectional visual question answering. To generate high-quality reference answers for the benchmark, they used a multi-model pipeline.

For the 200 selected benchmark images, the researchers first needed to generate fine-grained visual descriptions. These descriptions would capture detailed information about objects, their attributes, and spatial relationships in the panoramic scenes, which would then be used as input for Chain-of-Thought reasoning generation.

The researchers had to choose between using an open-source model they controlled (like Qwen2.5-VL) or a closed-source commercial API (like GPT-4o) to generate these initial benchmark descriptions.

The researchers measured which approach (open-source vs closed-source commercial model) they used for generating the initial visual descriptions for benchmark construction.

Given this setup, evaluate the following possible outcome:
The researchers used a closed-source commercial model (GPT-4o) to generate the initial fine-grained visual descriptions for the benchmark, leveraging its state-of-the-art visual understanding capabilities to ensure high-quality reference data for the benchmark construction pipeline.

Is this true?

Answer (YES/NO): YES